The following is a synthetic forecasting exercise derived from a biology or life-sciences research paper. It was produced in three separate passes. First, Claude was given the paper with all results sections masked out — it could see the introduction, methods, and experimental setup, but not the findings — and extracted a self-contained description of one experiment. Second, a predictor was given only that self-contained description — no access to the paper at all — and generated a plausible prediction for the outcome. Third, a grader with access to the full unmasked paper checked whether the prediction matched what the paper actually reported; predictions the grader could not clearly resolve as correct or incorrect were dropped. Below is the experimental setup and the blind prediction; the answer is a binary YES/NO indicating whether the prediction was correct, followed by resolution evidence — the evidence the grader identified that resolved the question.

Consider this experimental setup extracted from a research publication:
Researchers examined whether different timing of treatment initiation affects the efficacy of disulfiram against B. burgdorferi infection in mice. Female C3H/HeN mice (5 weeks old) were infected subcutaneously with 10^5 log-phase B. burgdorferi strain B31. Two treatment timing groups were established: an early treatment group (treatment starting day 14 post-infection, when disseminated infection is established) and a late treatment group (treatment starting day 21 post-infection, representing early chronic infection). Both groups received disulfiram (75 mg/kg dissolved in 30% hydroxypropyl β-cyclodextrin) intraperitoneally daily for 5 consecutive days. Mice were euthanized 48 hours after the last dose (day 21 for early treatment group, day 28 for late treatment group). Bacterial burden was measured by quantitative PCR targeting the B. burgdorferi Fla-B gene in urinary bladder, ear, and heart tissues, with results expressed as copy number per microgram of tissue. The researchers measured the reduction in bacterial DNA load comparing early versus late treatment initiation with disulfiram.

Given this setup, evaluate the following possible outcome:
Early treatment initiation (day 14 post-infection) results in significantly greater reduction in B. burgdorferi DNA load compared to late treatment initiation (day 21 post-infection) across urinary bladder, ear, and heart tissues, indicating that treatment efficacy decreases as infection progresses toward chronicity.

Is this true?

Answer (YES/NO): NO